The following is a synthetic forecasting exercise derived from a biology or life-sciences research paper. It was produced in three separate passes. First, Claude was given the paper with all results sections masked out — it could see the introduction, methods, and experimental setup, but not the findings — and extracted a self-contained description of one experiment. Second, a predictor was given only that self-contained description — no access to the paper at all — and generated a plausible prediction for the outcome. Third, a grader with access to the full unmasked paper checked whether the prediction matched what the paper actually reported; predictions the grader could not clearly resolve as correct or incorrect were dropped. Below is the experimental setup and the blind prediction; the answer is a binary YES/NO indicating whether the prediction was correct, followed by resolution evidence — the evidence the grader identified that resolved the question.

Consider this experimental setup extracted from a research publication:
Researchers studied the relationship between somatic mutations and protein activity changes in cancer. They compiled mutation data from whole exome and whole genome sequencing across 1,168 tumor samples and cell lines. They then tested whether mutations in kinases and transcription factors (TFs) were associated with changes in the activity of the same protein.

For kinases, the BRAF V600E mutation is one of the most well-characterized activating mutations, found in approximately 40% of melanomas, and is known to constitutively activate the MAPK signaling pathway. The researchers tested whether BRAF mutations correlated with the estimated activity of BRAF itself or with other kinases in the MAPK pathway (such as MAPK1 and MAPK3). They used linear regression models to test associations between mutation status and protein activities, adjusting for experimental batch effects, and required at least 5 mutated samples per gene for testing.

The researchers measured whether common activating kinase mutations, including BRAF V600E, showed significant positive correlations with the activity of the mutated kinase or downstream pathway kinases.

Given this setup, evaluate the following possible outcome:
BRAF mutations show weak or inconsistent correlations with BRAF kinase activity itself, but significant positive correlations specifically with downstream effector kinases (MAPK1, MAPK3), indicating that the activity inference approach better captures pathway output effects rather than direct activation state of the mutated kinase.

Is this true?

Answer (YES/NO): NO